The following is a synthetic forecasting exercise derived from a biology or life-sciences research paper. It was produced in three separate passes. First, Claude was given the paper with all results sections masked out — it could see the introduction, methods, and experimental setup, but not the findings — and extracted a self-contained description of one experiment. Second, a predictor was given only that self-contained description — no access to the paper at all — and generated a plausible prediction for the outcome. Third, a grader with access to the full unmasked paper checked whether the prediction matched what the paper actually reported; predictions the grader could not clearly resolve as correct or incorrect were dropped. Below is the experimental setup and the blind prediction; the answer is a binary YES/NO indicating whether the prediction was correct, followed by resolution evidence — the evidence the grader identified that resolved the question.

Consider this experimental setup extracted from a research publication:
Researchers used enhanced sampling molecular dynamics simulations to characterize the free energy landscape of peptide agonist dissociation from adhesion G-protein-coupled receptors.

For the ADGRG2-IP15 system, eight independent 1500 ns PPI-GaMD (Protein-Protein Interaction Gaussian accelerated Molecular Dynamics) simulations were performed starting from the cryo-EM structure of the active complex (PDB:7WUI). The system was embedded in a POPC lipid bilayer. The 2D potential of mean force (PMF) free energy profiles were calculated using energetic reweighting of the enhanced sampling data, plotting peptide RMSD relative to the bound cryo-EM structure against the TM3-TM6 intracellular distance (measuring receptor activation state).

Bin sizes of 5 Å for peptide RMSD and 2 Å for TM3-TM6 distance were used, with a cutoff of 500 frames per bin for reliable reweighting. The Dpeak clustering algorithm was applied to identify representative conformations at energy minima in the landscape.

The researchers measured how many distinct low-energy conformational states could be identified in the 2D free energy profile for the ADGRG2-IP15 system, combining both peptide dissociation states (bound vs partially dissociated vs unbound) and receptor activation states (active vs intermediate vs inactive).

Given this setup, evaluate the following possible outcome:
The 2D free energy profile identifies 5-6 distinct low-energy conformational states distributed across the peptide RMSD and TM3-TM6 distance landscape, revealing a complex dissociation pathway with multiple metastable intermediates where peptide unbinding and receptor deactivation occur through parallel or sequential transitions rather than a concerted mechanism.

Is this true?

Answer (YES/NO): NO